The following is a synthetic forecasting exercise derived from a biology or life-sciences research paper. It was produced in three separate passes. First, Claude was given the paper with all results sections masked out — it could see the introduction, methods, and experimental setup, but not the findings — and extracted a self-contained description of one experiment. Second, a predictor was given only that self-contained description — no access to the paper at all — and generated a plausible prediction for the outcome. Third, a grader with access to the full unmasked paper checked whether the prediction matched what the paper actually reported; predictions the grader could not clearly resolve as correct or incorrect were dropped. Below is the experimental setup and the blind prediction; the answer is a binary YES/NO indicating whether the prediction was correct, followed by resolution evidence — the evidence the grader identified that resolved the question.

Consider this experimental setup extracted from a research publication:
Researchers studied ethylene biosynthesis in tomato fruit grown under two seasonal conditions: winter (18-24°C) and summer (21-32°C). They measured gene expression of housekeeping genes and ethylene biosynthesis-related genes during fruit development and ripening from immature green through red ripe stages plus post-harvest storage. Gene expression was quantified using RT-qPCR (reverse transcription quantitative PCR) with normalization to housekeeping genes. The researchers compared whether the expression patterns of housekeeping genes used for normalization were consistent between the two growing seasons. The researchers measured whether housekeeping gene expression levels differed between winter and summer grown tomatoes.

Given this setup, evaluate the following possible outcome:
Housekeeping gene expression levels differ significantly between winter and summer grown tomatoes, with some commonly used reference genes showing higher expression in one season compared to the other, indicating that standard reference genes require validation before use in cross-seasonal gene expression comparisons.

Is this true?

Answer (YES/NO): YES